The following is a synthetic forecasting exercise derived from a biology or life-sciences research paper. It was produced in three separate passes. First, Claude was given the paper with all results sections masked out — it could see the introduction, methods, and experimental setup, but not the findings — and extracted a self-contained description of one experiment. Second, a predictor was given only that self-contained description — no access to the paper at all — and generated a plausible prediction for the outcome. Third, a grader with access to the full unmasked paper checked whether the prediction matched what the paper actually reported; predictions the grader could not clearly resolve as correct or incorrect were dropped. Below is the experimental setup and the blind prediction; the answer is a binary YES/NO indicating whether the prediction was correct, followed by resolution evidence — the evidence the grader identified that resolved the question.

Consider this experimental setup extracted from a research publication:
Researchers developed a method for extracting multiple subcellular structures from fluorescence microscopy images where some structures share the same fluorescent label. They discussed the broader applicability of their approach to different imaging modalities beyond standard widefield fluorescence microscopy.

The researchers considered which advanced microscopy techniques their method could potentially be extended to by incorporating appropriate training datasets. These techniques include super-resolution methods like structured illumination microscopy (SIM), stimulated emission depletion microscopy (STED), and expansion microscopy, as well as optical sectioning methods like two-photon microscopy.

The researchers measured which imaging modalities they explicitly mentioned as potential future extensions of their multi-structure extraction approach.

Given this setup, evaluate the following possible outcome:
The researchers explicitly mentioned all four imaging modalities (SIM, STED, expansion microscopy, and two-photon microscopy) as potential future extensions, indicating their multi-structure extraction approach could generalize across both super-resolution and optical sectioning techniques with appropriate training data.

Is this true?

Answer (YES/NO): YES